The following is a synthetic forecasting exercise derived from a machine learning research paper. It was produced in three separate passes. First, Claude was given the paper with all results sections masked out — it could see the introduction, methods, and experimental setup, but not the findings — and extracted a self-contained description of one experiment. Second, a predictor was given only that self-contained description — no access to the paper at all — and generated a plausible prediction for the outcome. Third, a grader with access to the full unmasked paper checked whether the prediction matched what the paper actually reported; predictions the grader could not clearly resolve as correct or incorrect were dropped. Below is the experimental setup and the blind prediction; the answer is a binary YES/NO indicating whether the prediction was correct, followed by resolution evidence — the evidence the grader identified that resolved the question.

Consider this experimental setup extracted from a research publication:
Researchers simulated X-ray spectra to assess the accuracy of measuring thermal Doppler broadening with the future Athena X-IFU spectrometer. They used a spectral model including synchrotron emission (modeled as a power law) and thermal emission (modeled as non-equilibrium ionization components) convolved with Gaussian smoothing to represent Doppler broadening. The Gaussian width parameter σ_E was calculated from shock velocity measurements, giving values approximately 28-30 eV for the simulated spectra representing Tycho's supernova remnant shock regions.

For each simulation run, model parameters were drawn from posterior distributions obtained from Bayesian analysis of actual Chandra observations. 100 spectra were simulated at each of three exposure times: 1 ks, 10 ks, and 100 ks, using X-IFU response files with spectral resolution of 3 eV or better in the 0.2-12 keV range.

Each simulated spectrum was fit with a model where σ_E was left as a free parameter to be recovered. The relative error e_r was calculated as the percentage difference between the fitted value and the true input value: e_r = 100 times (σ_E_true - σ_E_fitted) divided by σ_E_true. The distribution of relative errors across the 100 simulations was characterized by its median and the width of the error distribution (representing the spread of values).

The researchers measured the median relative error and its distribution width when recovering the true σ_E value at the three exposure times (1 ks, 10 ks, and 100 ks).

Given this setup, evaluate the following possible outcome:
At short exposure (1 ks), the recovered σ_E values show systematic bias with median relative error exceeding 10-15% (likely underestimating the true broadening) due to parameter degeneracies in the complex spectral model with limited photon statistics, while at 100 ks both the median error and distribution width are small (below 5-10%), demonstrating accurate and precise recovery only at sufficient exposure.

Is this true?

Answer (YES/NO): NO